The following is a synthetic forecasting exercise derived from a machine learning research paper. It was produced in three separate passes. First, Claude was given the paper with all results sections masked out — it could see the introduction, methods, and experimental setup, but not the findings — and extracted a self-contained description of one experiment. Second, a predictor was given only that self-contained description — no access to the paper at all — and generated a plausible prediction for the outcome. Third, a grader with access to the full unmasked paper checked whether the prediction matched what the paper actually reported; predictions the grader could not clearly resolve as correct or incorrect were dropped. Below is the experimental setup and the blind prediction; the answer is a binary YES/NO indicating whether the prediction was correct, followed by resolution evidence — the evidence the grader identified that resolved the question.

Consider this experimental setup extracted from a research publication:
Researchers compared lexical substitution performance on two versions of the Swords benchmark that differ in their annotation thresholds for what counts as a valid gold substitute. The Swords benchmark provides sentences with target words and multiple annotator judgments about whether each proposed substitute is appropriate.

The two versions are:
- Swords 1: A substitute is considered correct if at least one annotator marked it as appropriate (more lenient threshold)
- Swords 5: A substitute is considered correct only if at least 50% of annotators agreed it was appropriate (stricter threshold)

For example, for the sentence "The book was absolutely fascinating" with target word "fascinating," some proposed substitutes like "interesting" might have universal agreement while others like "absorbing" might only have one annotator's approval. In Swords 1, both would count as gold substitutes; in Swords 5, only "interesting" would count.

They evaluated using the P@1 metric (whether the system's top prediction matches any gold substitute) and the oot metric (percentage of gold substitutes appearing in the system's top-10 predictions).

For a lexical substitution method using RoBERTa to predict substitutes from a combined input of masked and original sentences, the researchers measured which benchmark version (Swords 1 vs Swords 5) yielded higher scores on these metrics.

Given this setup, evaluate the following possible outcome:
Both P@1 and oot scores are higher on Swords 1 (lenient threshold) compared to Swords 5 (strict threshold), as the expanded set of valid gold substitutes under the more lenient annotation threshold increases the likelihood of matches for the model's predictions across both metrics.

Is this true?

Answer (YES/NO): NO